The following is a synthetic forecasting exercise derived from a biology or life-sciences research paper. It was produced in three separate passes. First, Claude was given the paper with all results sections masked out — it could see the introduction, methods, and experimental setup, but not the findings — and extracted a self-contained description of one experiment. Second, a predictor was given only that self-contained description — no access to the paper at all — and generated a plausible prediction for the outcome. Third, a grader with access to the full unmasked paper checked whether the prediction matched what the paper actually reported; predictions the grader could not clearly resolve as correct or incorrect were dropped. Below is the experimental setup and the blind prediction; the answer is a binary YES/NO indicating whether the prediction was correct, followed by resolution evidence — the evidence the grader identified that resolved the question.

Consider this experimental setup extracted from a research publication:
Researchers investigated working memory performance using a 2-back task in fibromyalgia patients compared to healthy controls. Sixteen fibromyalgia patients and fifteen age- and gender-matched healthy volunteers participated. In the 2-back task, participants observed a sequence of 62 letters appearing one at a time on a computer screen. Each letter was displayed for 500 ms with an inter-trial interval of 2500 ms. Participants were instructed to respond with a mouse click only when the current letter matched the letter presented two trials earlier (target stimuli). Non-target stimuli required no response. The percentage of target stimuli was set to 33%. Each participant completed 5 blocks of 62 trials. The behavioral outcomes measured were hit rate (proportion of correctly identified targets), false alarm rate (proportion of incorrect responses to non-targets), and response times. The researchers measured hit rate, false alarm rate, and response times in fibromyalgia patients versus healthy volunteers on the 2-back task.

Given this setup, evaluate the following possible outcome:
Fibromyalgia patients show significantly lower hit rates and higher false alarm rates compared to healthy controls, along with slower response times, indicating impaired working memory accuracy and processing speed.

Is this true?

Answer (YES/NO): NO